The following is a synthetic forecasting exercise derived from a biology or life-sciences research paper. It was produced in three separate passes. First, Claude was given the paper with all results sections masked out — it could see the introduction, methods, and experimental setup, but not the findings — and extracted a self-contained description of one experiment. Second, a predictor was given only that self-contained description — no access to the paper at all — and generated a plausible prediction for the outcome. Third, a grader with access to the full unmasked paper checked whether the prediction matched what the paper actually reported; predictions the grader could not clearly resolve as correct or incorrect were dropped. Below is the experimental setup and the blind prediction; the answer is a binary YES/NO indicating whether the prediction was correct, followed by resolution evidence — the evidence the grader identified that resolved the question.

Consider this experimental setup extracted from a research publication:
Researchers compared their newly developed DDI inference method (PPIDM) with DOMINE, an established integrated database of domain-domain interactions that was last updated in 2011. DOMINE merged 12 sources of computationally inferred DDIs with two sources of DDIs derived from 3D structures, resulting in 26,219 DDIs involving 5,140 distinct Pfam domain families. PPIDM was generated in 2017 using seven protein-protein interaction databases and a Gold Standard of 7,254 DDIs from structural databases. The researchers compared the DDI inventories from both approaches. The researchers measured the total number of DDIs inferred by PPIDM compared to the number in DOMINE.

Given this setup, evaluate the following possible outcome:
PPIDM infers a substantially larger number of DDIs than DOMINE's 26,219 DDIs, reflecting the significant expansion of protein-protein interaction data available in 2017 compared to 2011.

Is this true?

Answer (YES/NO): YES